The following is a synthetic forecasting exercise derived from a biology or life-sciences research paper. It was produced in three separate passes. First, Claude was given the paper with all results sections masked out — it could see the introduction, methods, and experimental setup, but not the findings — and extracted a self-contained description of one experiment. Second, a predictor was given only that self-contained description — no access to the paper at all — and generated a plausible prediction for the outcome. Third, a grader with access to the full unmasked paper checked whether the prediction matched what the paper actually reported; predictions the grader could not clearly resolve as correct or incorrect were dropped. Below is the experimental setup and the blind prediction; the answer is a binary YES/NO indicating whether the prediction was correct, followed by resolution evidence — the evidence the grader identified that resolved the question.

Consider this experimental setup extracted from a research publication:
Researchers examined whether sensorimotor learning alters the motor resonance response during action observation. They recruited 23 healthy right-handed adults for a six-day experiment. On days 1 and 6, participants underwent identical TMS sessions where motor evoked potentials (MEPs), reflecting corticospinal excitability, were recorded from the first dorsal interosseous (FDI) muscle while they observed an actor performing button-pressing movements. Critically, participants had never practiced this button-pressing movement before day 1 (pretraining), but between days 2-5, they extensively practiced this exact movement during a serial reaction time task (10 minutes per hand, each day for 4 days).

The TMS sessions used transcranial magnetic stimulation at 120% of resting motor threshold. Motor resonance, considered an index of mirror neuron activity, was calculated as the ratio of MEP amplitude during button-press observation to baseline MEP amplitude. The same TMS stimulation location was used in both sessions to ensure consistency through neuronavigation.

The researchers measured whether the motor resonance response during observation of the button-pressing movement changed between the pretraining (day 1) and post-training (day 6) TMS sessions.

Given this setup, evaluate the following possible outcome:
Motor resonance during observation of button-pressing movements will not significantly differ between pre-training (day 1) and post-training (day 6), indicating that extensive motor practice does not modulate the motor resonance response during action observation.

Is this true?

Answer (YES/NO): YES